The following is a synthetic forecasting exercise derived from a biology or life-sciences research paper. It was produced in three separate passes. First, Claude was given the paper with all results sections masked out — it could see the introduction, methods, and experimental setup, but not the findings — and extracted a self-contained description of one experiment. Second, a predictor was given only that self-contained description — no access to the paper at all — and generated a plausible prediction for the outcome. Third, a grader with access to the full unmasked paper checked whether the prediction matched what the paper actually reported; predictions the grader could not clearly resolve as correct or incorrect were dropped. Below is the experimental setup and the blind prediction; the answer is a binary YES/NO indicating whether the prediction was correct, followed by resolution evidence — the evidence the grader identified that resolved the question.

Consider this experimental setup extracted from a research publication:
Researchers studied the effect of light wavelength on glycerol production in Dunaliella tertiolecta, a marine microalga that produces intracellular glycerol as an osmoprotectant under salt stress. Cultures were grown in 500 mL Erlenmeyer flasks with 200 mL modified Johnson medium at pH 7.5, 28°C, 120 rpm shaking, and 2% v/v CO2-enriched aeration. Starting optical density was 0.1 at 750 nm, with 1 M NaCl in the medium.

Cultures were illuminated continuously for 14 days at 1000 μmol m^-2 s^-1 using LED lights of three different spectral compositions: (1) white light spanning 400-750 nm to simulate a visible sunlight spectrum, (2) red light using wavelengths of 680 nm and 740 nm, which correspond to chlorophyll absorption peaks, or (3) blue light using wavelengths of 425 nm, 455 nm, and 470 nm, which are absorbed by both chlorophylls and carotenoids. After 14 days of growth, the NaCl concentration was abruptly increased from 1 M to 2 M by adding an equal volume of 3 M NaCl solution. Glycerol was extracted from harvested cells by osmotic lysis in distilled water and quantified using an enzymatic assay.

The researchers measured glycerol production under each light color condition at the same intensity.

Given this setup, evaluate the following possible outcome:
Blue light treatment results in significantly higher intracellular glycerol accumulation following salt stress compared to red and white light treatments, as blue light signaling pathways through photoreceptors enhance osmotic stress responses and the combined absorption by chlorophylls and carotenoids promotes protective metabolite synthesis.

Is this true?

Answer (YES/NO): NO